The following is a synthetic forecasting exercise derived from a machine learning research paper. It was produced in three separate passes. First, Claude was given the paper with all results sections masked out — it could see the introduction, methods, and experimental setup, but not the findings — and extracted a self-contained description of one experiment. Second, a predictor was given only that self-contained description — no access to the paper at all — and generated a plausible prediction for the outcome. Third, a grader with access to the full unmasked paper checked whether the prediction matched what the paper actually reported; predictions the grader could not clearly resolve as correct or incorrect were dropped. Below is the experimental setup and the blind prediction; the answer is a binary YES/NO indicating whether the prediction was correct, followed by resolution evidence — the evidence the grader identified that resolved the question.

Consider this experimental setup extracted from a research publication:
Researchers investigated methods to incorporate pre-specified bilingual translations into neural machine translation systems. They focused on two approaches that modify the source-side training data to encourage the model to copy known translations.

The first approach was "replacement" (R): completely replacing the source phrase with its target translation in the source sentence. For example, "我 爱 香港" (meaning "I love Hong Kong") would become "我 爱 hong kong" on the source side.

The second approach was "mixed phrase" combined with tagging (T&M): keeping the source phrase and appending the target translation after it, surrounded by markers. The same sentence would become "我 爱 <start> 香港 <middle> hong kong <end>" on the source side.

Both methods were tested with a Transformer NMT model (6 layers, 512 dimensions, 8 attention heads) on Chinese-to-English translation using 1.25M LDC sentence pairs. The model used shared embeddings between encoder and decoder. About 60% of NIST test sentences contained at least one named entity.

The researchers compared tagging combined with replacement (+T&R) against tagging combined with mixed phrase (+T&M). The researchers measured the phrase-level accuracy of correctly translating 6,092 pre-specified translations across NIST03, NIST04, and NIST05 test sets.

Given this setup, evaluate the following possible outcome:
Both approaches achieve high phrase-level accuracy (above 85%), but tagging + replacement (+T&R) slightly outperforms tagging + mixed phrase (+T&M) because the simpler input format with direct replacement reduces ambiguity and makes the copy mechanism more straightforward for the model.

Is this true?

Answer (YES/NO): NO